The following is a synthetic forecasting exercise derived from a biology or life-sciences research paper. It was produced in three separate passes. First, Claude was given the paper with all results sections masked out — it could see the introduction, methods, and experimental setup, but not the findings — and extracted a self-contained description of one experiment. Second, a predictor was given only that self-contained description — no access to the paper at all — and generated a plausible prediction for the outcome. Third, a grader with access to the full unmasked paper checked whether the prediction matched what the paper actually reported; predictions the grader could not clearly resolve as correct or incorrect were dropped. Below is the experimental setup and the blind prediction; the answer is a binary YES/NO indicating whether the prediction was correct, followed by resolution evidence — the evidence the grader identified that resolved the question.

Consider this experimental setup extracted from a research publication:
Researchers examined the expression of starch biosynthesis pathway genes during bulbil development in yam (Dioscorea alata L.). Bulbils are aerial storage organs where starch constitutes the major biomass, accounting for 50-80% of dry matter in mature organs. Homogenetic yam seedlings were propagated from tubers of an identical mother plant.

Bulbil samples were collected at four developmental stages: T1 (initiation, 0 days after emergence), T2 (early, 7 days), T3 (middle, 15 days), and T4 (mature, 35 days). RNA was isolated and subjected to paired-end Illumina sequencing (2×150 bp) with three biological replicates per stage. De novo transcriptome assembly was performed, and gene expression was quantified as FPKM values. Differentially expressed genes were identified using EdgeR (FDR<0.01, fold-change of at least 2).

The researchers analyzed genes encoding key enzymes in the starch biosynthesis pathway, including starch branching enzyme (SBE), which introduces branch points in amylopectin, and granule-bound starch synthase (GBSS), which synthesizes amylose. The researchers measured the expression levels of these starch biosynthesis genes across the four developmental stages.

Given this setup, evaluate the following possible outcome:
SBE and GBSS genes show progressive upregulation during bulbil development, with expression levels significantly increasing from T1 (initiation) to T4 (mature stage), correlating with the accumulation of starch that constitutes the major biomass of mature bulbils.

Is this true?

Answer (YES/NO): YES